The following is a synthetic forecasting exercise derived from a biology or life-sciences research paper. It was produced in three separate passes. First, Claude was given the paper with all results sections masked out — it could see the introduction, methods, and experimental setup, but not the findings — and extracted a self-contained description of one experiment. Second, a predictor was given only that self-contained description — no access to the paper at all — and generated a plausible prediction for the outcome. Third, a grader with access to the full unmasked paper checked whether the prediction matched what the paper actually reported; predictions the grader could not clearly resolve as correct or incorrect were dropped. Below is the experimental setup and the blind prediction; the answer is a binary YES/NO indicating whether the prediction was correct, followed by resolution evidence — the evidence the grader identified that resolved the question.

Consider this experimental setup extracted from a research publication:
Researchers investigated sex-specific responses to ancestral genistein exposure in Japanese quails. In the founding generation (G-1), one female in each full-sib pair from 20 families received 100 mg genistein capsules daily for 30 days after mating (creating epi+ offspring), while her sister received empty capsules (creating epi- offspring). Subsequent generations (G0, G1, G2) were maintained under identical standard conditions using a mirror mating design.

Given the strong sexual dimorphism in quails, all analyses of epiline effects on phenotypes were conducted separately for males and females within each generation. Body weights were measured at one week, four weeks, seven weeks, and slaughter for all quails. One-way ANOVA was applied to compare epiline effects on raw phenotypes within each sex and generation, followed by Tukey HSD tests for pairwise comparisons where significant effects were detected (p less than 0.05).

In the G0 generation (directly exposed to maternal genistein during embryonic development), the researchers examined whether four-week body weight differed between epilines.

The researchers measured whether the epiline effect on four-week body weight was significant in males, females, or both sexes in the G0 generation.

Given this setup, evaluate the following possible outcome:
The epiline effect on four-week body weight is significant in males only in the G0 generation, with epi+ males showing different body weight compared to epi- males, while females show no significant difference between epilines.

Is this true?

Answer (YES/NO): YES